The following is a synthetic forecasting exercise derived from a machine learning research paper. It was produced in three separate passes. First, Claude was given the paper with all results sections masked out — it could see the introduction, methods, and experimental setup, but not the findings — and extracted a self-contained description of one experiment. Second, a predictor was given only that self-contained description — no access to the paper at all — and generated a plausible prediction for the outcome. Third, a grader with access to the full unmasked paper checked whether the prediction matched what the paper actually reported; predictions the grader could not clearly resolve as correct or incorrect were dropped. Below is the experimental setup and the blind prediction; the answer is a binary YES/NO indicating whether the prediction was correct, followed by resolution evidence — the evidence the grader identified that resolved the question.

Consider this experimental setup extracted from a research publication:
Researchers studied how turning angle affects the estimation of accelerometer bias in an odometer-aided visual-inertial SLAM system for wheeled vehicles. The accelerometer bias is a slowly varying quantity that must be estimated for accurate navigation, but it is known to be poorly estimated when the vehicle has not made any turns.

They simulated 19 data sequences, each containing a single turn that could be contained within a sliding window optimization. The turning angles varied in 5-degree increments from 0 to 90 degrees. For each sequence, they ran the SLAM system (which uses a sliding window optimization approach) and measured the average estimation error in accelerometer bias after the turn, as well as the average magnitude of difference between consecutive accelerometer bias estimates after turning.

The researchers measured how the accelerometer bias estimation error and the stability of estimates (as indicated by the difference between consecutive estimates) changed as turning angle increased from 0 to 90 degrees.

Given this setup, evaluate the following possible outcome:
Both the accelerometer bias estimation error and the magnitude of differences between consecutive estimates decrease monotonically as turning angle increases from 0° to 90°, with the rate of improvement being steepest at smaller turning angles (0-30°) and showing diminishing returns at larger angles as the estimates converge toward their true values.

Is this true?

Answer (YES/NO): NO